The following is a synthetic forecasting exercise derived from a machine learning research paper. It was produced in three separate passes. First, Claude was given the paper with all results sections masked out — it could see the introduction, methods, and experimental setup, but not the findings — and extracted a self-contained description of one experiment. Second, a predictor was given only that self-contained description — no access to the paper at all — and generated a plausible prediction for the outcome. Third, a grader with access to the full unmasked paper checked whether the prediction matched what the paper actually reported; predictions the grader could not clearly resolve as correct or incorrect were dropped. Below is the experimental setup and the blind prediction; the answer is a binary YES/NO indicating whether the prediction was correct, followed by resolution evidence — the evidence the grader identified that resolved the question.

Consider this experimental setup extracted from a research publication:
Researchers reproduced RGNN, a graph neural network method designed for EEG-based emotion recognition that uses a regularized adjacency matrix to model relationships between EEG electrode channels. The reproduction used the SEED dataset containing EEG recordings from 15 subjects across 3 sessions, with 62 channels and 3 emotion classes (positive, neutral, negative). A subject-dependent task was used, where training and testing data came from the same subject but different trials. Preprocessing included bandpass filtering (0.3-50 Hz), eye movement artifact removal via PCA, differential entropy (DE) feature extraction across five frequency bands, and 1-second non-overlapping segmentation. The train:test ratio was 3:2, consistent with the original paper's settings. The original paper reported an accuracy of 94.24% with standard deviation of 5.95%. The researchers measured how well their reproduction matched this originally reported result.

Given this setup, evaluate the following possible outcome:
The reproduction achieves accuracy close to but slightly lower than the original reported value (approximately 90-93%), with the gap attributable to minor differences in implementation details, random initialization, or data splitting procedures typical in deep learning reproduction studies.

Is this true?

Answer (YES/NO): NO